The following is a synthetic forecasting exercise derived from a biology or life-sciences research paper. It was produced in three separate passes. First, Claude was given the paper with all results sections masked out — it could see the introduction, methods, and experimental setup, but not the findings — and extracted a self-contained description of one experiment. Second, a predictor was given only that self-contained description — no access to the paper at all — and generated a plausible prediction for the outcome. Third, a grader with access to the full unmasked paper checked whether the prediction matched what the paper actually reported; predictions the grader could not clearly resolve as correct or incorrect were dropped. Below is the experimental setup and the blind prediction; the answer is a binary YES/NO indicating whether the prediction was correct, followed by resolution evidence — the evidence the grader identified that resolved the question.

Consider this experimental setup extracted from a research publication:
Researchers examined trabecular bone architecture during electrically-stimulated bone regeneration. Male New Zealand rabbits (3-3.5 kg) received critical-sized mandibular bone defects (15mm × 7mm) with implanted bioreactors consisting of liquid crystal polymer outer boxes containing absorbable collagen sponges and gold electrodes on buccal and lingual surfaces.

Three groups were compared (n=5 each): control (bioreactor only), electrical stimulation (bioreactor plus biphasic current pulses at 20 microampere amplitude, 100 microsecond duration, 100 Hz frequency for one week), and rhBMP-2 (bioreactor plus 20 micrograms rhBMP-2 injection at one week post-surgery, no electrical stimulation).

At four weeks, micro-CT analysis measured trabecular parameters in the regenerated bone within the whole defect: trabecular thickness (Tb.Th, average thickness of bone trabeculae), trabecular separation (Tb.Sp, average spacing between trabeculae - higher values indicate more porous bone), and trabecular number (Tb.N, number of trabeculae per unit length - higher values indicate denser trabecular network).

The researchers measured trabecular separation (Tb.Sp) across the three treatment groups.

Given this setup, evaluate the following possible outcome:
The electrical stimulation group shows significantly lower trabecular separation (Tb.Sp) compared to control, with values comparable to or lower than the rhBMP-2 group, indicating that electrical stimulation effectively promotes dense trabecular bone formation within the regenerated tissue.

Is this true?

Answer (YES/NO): NO